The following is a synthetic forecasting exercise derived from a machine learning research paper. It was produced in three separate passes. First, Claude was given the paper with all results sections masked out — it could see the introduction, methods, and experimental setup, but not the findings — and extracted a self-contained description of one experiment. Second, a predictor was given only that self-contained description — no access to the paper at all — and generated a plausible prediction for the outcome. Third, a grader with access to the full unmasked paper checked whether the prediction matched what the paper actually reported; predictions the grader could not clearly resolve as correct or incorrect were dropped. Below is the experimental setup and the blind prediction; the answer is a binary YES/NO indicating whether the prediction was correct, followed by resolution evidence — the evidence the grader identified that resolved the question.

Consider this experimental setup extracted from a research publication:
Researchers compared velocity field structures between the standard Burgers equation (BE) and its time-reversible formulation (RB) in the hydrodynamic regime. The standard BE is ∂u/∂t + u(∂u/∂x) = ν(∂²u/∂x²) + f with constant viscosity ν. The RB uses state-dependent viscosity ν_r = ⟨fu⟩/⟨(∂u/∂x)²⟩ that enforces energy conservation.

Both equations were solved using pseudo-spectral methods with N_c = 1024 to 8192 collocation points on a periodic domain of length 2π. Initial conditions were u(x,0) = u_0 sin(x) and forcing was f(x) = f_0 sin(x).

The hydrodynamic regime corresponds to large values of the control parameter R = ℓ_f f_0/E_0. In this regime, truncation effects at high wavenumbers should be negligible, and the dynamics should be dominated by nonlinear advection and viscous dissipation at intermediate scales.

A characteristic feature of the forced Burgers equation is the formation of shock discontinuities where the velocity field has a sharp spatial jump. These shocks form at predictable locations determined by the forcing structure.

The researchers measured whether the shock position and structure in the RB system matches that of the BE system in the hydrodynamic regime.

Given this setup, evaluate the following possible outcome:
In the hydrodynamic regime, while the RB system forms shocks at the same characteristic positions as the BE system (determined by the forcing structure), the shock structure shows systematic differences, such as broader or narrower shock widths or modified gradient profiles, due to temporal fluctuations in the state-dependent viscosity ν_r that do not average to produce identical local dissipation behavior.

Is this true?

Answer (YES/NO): NO